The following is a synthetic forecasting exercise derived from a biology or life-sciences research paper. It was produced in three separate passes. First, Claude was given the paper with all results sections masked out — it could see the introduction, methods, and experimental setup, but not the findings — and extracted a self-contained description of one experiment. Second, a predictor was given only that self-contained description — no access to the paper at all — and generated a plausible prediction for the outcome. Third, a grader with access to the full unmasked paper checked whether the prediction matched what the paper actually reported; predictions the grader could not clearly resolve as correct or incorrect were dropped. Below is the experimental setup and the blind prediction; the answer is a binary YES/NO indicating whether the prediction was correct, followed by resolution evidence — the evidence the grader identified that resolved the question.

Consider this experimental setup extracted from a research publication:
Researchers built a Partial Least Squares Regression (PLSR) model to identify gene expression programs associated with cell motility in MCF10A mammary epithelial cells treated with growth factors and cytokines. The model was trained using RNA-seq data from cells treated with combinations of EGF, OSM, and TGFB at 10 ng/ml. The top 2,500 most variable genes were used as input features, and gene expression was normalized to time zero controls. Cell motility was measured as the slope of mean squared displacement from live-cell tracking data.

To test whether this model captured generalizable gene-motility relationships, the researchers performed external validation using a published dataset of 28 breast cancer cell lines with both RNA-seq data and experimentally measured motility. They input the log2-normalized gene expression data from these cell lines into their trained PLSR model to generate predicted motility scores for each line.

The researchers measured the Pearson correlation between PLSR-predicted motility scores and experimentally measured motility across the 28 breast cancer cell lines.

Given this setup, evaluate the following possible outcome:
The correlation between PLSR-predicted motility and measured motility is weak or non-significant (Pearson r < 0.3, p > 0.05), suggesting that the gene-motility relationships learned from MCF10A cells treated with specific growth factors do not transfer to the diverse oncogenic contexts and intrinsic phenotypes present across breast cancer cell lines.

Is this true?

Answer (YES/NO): NO